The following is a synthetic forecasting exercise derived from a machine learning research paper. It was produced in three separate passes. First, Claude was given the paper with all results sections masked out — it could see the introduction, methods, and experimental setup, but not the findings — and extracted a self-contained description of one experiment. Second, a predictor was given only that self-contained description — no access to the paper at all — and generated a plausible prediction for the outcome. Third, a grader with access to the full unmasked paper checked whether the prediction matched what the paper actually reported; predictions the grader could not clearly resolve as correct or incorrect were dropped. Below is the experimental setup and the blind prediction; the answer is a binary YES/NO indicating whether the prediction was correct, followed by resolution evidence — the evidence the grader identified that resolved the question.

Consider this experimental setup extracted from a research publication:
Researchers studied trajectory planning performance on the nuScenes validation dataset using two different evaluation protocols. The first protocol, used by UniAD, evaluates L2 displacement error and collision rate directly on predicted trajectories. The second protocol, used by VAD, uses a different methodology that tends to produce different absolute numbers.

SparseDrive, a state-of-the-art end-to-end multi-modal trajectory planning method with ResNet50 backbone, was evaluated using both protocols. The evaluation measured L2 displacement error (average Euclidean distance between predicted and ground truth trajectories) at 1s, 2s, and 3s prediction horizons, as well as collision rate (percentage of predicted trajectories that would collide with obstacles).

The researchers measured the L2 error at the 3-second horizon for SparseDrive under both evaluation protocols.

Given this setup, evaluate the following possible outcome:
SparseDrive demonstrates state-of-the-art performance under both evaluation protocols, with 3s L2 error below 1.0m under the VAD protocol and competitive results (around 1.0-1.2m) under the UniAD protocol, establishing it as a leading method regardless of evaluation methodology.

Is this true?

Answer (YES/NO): NO